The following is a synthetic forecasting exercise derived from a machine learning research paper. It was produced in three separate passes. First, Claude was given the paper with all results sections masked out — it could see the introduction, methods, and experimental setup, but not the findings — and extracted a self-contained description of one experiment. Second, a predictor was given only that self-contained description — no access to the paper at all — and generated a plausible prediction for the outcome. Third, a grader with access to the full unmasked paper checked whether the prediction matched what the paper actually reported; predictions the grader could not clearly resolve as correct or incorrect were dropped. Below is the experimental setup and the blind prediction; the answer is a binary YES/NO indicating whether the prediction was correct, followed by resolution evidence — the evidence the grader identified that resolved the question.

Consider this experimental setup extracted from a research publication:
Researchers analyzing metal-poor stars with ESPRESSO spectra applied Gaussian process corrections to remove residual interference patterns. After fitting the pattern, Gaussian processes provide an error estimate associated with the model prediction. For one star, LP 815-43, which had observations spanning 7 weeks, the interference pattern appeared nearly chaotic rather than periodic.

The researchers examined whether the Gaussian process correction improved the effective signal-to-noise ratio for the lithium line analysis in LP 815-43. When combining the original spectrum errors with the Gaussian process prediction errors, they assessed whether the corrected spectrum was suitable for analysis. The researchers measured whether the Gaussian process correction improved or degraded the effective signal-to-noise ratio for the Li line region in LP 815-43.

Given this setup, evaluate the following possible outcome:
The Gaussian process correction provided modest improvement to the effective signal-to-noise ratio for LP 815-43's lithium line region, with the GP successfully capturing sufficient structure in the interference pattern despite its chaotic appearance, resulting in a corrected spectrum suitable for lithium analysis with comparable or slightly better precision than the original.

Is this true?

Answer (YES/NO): NO